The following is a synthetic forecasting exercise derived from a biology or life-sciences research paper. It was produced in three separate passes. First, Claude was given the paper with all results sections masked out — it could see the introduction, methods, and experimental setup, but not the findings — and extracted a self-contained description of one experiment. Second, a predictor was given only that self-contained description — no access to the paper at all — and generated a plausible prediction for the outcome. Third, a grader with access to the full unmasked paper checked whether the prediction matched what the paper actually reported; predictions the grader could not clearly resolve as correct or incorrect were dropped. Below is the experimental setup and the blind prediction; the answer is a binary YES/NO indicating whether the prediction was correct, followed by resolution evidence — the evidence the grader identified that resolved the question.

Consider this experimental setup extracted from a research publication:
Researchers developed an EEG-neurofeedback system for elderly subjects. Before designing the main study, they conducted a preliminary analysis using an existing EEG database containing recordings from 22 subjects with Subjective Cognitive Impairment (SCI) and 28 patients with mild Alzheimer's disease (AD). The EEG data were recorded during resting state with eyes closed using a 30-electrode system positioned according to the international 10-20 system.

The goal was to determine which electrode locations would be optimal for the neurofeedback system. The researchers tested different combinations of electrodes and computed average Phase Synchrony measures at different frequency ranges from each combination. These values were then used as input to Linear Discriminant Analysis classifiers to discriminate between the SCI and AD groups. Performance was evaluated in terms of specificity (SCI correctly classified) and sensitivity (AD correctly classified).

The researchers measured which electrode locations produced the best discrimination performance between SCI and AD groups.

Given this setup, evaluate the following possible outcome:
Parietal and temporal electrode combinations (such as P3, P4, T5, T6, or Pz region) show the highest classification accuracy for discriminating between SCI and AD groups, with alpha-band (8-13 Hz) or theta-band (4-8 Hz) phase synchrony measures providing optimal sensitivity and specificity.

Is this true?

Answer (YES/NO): NO